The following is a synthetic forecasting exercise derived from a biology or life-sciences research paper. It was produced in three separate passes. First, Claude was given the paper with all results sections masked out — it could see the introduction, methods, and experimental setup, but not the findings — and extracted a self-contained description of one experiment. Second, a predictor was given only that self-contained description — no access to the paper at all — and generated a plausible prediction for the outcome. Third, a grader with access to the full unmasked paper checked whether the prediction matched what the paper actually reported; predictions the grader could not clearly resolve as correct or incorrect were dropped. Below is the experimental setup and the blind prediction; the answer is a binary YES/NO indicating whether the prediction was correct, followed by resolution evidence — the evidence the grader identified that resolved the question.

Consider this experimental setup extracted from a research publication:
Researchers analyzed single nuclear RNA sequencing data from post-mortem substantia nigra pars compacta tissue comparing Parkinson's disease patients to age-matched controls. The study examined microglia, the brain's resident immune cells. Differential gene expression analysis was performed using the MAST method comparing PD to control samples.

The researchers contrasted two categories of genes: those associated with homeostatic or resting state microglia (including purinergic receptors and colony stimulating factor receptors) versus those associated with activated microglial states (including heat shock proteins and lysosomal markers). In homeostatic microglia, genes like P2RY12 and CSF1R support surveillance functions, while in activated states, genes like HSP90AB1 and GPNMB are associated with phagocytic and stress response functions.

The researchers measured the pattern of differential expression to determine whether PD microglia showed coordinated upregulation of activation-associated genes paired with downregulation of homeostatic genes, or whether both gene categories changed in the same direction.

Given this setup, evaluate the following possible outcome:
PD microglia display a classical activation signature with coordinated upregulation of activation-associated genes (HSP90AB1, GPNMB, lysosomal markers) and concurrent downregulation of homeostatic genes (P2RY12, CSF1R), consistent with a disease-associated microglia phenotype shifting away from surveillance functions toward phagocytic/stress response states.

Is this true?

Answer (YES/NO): YES